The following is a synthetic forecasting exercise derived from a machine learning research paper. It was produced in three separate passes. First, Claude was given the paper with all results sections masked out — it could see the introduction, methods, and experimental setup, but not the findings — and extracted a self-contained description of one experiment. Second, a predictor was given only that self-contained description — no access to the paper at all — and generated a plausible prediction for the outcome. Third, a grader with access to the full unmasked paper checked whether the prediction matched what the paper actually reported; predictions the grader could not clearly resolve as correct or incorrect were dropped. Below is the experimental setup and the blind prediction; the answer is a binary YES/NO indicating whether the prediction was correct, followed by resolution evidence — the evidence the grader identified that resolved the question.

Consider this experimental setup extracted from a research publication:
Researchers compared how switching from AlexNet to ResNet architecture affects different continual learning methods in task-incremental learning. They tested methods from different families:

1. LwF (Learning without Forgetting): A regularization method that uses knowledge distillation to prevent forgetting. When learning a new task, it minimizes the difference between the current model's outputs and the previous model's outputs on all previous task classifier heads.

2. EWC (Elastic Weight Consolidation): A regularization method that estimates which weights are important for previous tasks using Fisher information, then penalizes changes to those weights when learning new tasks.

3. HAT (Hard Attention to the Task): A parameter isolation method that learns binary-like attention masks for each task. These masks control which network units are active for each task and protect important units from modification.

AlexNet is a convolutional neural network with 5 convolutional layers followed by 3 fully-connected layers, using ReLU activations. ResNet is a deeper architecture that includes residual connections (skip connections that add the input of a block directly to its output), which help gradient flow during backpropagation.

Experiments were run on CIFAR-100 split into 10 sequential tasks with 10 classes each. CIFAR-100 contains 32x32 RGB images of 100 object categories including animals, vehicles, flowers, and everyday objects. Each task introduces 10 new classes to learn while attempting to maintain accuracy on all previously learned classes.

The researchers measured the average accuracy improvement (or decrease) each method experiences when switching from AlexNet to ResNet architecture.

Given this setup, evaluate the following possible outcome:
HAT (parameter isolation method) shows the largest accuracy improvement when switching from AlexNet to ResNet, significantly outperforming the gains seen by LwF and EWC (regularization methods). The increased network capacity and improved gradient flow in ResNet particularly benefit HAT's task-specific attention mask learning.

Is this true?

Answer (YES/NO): NO